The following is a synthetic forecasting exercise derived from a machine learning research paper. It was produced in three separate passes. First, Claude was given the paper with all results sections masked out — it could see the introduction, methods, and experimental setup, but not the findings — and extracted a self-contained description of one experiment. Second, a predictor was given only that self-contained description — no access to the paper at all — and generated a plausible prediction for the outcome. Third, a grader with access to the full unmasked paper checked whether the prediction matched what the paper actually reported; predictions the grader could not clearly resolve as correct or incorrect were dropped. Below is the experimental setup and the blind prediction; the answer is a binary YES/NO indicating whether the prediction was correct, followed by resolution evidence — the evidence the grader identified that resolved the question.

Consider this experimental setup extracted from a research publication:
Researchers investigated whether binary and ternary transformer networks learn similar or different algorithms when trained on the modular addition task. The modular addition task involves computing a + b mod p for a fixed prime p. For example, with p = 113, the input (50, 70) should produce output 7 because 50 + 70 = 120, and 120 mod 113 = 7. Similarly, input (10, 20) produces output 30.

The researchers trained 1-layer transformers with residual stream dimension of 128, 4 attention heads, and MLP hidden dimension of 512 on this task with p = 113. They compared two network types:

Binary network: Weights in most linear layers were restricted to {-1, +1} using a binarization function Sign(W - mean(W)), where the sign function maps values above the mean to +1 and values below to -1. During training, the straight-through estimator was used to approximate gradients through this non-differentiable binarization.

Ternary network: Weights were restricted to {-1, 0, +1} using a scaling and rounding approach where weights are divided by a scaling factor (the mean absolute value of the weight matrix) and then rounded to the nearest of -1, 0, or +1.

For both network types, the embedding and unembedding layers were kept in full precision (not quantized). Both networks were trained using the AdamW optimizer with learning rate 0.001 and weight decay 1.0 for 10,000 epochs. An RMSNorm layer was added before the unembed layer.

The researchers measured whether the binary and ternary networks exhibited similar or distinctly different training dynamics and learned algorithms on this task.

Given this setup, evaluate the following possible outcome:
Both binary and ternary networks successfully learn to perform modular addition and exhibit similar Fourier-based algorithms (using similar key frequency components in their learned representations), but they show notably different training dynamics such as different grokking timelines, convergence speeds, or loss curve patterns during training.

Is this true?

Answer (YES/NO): YES